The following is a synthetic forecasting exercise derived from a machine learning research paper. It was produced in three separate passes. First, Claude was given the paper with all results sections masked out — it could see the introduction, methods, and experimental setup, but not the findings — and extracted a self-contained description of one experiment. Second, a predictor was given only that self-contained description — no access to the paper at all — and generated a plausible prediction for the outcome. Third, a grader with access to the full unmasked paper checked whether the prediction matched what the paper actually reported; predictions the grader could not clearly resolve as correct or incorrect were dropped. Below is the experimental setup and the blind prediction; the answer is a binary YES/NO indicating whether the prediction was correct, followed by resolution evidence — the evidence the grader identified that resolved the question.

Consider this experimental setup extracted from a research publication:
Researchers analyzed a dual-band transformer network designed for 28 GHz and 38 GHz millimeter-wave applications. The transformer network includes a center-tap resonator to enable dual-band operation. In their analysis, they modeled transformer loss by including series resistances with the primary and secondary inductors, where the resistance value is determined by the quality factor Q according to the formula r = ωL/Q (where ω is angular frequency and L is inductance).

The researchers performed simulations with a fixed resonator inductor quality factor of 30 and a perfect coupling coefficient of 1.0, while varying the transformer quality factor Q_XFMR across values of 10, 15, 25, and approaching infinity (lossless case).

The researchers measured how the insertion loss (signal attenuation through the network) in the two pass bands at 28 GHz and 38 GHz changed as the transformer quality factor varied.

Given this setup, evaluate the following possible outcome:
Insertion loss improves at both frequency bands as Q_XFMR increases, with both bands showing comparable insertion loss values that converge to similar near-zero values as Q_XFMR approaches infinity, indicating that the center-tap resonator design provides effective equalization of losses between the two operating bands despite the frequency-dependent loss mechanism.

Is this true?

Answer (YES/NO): NO